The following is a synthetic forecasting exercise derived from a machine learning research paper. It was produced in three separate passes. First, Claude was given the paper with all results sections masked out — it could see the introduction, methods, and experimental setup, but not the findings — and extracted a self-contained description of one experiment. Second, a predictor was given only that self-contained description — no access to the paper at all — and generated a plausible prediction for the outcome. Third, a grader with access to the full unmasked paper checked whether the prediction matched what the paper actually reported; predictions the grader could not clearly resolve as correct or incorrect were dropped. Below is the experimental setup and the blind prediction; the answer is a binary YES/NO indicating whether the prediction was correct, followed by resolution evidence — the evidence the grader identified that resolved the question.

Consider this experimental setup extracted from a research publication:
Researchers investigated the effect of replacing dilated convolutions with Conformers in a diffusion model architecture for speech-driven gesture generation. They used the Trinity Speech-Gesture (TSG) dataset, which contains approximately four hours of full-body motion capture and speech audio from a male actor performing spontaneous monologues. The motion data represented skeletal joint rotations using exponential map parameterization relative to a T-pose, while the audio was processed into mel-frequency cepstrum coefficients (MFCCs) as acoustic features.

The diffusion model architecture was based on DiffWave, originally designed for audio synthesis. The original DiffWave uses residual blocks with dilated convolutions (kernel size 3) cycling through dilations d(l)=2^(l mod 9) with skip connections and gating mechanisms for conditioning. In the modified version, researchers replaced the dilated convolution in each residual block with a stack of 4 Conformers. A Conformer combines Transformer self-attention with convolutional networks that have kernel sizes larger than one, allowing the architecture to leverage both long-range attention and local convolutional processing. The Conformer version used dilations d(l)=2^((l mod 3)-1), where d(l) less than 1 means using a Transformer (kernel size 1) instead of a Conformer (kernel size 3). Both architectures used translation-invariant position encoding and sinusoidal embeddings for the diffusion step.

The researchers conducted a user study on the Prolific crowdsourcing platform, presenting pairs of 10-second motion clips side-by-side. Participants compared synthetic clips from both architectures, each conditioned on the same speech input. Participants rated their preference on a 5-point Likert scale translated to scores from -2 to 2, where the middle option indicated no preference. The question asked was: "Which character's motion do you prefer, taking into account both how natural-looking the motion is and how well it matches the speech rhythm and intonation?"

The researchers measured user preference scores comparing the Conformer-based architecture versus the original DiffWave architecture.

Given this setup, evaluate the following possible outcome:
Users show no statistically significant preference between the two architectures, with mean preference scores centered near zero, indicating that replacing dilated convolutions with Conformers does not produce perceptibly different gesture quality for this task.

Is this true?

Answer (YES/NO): NO